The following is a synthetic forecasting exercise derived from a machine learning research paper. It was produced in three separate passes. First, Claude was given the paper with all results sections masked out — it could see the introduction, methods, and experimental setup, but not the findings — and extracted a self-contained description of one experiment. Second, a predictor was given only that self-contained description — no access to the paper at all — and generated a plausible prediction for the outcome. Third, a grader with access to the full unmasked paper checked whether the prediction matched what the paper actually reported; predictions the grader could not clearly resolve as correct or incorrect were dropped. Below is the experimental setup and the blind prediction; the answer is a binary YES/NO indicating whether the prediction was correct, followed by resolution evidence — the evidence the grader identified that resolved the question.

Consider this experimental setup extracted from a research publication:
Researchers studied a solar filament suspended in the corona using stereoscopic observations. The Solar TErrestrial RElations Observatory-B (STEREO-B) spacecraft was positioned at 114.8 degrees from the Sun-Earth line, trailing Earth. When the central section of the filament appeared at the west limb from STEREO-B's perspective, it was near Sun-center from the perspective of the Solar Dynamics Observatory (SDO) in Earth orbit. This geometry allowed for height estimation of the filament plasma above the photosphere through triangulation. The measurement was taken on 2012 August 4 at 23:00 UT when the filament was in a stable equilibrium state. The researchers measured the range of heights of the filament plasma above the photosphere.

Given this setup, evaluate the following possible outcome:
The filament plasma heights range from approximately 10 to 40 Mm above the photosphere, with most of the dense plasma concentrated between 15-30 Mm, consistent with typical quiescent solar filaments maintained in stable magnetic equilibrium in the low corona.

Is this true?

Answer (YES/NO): NO